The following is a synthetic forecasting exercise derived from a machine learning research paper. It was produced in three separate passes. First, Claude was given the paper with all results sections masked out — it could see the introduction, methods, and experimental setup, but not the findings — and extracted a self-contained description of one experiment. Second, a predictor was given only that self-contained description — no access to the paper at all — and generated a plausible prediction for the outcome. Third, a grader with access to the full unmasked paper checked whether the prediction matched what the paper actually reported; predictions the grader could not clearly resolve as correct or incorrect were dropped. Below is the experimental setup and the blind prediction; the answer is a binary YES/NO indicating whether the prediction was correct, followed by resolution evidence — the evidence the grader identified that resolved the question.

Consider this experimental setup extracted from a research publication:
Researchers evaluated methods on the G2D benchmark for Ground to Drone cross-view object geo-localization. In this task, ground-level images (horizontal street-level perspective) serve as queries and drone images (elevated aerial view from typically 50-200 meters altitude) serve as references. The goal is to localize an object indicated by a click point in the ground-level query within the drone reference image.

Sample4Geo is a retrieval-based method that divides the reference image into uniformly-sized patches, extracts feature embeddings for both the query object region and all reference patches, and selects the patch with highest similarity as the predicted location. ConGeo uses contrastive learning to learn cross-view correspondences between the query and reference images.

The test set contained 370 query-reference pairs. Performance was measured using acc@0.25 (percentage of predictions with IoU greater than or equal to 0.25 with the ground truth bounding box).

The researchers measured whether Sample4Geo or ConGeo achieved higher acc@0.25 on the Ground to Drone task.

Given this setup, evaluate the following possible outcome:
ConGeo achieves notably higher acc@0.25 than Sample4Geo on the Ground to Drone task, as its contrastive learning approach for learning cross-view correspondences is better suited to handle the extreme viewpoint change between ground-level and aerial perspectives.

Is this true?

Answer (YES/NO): YES